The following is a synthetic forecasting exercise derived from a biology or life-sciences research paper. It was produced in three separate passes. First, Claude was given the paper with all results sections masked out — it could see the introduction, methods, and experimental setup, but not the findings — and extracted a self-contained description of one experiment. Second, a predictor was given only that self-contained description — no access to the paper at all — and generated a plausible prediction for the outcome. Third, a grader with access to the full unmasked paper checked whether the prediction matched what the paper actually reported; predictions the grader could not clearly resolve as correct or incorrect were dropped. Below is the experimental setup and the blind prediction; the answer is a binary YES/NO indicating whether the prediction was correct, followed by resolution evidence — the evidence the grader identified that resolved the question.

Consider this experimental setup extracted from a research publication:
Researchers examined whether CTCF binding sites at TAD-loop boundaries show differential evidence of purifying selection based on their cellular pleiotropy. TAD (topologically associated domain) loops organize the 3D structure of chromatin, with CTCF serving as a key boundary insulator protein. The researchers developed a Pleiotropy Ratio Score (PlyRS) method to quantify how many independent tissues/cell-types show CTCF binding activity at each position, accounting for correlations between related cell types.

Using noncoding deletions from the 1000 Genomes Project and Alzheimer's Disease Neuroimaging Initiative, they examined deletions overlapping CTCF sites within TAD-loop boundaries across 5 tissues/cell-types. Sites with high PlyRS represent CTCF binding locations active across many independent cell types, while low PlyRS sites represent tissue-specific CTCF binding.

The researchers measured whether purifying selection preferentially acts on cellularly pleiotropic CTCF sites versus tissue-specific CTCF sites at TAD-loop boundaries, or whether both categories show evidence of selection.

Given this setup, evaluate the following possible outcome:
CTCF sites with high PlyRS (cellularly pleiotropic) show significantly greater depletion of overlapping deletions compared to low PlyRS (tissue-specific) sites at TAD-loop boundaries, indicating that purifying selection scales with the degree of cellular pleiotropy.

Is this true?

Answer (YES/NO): NO